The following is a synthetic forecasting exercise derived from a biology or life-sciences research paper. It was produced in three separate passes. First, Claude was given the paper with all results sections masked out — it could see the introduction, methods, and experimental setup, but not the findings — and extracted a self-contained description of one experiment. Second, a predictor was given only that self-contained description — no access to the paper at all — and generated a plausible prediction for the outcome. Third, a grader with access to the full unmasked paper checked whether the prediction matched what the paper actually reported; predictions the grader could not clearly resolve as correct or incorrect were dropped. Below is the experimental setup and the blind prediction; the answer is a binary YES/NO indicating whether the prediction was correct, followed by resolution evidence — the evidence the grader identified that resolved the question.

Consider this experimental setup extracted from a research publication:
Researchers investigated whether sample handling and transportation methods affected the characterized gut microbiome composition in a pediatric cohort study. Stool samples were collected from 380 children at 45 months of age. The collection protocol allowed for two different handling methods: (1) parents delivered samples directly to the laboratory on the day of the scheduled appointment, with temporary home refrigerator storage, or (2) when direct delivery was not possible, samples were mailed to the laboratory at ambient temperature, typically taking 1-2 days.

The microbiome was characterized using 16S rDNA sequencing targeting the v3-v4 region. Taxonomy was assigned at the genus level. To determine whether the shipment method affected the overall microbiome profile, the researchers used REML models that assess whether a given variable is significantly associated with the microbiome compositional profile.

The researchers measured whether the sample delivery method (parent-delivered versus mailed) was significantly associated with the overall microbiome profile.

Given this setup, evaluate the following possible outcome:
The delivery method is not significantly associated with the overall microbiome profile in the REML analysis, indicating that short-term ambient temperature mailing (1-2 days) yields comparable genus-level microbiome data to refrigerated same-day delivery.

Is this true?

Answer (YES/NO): NO